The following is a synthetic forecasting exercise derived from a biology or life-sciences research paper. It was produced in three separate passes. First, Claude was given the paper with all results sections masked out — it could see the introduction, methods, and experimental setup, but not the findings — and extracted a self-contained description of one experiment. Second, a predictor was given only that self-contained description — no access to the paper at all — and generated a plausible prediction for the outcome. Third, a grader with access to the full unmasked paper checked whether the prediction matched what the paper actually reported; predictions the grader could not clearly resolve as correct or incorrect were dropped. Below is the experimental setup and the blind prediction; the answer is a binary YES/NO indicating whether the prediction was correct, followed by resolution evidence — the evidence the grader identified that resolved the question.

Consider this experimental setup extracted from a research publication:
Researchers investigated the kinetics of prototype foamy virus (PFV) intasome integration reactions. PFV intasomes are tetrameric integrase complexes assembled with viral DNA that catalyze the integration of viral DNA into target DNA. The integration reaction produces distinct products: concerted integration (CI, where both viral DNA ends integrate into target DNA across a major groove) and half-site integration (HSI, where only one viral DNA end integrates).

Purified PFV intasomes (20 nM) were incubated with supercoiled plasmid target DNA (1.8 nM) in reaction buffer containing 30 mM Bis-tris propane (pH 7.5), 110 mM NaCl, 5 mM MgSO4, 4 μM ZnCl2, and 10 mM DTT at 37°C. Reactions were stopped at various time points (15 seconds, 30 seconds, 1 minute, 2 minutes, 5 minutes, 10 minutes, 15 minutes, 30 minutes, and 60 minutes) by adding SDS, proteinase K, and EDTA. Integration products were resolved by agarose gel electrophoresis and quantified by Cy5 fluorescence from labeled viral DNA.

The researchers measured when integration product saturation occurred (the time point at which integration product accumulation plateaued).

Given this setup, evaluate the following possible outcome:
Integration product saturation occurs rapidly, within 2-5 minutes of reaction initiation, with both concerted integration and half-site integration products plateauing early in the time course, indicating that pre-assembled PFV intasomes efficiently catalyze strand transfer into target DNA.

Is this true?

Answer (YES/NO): YES